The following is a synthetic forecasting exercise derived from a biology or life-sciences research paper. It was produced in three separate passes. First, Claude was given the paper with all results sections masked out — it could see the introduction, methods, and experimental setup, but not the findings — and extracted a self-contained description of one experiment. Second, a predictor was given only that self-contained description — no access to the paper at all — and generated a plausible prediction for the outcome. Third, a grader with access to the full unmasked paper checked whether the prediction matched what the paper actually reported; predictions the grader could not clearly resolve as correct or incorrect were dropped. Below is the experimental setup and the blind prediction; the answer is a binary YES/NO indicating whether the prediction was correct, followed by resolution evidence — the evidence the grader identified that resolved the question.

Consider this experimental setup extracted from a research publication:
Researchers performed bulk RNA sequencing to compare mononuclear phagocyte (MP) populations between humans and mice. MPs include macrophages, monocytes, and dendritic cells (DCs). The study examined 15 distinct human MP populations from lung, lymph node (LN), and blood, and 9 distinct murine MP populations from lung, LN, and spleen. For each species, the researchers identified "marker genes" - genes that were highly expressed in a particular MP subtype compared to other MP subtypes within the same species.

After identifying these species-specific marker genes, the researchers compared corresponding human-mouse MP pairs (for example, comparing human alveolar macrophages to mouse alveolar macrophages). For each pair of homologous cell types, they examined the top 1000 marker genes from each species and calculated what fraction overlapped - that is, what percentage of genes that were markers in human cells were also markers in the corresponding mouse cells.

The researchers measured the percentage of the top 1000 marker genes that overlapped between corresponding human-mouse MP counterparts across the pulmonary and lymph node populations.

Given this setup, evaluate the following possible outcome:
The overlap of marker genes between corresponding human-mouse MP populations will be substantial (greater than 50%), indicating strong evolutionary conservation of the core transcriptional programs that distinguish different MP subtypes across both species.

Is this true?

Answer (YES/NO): NO